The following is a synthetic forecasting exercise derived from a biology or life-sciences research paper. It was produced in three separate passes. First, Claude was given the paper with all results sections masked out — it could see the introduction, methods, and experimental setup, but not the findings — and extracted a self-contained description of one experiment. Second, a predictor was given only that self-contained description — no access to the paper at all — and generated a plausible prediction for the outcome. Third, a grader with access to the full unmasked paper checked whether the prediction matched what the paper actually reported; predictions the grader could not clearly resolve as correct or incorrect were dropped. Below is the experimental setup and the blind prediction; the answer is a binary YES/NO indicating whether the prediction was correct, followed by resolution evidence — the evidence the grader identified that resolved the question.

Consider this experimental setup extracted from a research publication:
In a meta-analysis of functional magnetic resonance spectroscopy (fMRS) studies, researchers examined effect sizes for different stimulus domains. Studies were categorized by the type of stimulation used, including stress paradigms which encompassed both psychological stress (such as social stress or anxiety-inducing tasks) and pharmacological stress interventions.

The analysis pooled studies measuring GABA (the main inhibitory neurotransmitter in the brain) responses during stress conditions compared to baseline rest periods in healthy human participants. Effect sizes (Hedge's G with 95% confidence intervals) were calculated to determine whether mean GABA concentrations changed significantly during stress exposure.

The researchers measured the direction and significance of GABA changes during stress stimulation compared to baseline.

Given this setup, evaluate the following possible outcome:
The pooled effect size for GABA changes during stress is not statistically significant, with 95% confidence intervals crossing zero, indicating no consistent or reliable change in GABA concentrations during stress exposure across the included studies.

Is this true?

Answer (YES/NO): NO